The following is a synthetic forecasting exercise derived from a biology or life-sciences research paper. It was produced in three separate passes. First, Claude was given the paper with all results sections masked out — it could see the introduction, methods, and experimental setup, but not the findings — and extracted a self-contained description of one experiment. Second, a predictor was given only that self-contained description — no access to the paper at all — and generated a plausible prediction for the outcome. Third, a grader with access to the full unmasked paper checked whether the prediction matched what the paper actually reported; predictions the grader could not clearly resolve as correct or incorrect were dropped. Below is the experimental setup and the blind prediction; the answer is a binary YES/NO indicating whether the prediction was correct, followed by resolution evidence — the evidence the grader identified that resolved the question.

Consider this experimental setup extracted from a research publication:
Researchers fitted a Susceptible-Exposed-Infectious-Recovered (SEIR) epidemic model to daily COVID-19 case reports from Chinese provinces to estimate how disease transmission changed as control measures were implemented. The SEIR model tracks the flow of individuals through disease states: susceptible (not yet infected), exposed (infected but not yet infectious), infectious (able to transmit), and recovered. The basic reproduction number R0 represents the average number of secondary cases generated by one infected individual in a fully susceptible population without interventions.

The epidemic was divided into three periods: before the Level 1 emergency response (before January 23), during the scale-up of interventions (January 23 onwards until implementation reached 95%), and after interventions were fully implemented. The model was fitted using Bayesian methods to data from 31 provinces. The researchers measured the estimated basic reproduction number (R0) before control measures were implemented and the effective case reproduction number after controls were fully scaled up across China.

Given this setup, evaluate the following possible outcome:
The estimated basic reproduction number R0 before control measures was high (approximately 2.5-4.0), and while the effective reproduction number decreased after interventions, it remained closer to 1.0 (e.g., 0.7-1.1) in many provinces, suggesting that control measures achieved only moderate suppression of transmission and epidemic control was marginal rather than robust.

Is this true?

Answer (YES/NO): NO